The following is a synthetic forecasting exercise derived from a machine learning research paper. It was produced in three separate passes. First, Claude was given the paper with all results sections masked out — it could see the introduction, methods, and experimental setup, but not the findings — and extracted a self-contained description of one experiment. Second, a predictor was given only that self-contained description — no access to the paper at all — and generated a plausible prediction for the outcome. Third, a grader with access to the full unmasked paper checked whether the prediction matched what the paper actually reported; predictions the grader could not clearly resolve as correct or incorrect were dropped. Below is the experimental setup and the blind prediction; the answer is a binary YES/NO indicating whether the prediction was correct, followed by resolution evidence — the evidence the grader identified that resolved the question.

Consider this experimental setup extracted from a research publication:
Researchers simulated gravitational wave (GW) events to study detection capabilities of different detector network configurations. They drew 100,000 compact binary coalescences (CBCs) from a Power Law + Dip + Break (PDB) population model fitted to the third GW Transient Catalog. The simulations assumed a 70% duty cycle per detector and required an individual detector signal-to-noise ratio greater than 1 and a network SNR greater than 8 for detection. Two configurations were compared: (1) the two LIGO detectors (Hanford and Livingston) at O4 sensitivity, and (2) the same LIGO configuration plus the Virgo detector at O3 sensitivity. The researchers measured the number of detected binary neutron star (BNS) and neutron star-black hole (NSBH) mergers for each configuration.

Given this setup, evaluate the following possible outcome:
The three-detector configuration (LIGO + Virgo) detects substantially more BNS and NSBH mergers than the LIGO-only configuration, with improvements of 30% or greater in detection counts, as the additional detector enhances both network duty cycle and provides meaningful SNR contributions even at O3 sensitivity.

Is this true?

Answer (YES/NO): NO